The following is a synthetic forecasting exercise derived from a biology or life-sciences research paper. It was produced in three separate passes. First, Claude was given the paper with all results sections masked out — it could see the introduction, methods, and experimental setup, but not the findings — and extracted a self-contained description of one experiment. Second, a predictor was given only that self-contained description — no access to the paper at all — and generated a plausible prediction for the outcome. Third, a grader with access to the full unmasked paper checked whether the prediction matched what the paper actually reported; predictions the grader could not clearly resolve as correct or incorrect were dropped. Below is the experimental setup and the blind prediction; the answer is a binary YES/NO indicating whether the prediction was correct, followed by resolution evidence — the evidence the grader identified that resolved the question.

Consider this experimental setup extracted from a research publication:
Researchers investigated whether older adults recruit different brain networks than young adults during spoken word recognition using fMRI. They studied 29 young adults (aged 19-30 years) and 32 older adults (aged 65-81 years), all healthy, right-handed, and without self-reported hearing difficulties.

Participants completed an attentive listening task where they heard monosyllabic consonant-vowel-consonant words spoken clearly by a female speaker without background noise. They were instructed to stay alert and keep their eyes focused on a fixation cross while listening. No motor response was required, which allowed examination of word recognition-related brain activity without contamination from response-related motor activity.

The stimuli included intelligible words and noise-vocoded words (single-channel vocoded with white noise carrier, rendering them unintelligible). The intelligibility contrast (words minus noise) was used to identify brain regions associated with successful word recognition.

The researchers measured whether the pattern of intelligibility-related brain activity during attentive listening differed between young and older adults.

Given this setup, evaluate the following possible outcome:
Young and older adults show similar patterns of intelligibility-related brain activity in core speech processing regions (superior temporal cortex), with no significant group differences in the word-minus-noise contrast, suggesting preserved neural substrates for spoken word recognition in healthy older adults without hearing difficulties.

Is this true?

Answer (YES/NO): NO